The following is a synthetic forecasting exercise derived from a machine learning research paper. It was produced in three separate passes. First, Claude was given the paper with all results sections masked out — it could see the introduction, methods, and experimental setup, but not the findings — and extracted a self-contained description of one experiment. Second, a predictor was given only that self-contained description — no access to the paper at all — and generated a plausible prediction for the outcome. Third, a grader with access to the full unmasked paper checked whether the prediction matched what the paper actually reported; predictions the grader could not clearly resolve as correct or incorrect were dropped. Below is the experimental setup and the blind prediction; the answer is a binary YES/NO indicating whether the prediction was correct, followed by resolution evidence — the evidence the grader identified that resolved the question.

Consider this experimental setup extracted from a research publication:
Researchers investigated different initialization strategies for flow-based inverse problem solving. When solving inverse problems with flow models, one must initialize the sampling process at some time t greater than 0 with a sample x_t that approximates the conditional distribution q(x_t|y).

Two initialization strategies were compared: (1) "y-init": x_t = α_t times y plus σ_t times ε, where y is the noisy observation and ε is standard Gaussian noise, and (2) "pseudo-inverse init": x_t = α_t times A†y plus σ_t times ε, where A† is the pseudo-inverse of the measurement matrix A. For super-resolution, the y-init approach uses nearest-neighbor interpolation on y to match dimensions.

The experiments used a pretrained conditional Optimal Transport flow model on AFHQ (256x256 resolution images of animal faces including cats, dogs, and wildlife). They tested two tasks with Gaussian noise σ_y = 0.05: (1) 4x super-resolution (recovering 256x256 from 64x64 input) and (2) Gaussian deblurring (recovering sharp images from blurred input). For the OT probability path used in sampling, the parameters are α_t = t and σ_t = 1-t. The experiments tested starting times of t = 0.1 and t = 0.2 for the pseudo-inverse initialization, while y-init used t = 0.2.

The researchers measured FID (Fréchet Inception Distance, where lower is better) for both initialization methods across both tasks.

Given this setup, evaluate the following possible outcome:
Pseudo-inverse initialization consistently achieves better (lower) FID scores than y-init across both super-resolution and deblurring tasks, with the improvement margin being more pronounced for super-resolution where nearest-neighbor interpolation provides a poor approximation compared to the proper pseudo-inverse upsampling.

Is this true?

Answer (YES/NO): NO